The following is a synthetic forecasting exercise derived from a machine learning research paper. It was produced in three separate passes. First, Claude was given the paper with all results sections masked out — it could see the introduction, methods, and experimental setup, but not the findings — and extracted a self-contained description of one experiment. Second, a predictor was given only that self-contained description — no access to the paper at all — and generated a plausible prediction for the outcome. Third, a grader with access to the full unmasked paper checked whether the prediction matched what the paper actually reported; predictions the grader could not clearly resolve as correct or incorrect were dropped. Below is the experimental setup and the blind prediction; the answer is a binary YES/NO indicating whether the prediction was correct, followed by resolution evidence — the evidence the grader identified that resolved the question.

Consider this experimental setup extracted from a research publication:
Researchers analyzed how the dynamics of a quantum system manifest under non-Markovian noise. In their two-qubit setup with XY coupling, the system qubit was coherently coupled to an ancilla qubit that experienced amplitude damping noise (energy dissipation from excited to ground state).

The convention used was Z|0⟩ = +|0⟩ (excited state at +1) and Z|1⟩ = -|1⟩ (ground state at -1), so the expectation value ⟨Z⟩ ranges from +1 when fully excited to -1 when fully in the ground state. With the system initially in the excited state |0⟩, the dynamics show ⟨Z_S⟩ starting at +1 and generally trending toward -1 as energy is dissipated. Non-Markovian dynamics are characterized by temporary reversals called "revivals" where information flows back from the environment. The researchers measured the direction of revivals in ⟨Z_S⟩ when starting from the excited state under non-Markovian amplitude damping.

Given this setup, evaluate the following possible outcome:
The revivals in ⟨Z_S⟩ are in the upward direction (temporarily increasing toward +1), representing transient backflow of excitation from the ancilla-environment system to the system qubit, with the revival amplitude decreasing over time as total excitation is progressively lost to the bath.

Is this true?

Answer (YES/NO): YES